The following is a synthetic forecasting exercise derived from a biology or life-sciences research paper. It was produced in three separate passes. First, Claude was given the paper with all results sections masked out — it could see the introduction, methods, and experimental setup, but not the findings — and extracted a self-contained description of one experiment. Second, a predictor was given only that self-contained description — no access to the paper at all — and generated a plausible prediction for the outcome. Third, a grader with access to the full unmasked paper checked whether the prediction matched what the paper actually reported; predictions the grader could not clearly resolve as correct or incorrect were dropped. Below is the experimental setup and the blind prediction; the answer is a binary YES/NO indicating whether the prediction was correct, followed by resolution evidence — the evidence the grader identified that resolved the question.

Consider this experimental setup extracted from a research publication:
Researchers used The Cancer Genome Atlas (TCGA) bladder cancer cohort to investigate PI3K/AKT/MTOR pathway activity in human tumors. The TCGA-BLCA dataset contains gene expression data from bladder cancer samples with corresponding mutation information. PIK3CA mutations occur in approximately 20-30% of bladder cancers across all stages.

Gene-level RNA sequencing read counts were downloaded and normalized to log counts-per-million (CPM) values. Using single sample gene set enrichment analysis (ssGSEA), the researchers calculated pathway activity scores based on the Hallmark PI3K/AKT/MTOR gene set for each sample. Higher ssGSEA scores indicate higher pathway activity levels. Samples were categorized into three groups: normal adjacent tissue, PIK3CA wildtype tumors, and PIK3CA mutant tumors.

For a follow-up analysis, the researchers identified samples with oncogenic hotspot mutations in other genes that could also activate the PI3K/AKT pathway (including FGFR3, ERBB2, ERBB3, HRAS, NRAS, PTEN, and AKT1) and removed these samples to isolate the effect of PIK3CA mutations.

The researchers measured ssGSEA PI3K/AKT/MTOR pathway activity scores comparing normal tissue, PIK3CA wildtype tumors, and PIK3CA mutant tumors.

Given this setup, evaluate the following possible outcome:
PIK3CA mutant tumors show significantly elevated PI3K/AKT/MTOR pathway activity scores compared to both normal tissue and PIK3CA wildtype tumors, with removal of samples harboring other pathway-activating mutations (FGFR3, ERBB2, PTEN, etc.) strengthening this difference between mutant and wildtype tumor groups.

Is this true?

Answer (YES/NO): NO